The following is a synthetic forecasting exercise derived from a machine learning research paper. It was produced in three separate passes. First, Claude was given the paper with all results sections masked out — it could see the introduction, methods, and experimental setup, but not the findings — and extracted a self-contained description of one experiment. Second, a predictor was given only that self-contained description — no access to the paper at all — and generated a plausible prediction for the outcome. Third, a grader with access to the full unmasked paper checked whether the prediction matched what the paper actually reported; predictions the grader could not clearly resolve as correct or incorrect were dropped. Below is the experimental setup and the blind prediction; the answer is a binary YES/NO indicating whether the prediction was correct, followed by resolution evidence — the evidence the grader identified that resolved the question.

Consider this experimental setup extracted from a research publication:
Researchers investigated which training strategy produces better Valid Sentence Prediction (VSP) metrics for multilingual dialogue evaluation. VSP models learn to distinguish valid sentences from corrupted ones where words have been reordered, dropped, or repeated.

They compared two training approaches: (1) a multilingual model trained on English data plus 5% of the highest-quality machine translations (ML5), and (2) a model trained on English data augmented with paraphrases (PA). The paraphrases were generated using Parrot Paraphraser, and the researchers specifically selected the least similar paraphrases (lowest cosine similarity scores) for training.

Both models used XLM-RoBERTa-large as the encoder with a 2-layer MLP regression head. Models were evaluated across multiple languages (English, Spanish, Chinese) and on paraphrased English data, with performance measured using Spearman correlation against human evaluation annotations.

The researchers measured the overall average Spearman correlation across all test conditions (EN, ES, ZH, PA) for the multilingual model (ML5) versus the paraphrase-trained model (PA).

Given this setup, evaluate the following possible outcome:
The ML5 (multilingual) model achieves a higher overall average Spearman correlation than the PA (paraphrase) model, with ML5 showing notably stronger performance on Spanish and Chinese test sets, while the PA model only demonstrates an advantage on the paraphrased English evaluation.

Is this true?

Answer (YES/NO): NO